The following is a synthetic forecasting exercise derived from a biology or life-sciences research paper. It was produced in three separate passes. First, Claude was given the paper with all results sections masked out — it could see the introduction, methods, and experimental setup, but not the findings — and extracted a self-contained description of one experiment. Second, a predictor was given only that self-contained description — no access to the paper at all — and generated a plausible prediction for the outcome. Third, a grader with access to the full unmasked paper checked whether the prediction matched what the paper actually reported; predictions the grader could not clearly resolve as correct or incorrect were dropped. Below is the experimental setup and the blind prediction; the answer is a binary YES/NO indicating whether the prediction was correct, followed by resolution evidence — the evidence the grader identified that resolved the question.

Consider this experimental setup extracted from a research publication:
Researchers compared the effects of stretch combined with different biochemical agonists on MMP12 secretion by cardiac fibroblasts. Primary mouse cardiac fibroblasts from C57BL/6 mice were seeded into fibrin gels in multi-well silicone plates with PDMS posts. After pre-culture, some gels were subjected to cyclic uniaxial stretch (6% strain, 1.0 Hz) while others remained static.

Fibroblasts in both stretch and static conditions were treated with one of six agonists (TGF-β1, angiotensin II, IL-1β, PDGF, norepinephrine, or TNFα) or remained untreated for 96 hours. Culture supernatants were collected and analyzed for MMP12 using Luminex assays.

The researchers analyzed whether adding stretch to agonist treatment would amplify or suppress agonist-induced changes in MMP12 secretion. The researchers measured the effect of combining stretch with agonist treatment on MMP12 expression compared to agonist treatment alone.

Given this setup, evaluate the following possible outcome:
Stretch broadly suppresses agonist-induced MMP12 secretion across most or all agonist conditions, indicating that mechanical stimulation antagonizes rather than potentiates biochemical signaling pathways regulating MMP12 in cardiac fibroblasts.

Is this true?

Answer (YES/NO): NO